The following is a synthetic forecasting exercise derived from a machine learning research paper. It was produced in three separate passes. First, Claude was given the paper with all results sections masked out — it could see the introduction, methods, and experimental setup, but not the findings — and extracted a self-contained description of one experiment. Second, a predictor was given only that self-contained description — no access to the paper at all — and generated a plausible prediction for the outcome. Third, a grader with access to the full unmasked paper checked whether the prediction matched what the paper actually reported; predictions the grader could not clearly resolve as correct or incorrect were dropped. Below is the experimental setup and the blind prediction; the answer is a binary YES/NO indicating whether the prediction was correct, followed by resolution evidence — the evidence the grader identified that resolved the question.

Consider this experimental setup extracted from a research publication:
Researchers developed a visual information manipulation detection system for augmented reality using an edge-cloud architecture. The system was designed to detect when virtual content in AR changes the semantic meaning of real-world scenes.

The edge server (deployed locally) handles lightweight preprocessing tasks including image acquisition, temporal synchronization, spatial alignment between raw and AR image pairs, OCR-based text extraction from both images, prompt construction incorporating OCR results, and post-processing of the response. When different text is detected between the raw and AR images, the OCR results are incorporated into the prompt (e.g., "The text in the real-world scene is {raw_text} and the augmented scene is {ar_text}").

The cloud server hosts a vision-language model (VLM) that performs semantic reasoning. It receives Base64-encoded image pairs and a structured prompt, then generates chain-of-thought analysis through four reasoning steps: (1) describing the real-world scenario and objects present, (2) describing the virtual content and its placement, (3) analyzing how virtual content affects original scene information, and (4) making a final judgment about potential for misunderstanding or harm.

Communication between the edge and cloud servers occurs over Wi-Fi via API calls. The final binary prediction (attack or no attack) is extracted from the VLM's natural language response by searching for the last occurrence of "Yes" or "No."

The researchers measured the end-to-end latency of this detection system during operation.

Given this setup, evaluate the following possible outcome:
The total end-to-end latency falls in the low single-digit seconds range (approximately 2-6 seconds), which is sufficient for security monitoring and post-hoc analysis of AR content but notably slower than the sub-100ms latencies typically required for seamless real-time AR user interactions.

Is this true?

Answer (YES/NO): NO